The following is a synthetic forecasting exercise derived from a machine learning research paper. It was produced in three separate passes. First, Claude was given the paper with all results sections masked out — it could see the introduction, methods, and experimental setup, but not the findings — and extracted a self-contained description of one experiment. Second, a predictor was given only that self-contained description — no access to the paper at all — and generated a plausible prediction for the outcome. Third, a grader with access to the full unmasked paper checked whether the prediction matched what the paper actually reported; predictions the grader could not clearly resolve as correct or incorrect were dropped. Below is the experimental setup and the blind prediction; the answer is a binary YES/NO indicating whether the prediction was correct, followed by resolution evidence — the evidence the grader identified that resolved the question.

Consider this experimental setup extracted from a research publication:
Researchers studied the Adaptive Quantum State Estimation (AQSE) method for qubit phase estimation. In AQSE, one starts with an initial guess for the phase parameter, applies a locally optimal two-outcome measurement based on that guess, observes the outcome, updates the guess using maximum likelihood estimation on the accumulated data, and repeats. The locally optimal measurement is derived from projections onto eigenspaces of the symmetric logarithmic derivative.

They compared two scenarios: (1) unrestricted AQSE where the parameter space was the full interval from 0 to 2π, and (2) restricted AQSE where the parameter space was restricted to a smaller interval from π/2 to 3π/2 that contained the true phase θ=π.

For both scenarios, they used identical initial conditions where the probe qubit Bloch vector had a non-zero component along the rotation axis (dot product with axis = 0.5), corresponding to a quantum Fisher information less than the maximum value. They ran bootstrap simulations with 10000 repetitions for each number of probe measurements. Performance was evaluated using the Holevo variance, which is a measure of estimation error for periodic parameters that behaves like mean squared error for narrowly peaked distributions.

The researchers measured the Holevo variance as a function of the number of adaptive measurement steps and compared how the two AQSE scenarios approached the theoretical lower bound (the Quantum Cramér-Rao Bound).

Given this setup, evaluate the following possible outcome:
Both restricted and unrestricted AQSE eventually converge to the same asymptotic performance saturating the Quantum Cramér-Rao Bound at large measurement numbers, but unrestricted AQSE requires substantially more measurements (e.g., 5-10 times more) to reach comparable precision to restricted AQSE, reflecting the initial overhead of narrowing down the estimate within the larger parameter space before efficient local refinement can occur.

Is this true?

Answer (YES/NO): NO